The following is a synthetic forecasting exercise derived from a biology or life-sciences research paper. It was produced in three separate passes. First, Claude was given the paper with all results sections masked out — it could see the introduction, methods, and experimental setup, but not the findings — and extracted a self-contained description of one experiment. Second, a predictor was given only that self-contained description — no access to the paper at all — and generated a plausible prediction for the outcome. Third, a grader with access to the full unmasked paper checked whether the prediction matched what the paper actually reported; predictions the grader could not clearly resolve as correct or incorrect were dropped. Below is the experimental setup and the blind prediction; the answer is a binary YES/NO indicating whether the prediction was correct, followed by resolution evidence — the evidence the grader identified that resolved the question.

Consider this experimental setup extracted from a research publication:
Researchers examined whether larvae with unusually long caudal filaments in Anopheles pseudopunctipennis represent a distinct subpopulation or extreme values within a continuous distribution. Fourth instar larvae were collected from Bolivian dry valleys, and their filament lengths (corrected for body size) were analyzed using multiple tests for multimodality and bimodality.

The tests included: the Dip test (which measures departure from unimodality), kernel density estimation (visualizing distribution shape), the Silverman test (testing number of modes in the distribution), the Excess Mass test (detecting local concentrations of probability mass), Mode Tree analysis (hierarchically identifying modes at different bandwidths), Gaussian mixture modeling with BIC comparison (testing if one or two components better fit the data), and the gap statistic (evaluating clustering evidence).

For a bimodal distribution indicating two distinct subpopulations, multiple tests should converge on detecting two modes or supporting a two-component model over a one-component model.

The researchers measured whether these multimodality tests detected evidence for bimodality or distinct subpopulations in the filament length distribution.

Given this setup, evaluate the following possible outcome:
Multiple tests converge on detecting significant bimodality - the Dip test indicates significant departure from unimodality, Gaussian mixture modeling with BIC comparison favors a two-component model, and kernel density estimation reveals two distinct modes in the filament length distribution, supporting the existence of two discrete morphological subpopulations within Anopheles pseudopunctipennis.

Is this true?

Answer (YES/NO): NO